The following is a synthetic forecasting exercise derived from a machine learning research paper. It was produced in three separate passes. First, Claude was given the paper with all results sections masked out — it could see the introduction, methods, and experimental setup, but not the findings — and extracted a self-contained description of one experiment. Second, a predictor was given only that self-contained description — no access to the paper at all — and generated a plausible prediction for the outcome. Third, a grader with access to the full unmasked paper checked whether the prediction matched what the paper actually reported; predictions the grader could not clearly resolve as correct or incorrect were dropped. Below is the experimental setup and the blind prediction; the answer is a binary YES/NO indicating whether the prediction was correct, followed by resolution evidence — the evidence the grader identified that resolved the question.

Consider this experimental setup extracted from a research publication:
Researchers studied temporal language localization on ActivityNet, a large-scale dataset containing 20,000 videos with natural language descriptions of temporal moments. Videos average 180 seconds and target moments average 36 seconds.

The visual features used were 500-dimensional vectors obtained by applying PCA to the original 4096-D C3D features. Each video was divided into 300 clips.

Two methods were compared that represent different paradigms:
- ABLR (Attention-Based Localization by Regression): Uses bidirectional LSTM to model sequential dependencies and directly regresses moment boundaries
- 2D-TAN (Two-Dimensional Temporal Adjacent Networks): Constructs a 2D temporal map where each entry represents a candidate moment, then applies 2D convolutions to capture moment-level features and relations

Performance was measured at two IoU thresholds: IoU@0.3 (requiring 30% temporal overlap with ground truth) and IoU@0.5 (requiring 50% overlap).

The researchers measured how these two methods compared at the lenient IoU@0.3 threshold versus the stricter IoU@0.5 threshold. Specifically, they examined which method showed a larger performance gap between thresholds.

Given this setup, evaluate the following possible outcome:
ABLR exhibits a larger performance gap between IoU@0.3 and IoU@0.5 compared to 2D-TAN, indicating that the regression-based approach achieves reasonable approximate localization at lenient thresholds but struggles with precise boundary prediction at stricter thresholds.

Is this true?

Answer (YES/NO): YES